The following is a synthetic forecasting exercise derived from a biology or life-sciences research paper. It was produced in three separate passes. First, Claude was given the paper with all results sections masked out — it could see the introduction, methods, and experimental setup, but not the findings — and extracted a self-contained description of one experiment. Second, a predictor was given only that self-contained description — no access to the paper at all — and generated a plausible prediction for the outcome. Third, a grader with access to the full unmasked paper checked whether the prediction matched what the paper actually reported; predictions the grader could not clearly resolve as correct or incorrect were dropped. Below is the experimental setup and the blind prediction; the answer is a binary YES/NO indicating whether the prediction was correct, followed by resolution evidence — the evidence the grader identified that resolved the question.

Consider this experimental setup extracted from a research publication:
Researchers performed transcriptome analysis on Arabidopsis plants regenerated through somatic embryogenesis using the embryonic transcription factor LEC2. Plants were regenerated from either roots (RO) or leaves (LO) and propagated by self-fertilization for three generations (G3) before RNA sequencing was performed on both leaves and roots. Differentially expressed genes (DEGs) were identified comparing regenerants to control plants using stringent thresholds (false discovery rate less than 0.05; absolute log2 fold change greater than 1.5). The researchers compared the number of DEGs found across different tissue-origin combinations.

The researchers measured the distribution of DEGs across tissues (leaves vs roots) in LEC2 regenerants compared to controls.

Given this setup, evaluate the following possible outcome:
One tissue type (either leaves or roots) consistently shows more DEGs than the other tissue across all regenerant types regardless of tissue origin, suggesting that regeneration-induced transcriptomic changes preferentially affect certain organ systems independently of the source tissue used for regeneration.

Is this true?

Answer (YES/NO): NO